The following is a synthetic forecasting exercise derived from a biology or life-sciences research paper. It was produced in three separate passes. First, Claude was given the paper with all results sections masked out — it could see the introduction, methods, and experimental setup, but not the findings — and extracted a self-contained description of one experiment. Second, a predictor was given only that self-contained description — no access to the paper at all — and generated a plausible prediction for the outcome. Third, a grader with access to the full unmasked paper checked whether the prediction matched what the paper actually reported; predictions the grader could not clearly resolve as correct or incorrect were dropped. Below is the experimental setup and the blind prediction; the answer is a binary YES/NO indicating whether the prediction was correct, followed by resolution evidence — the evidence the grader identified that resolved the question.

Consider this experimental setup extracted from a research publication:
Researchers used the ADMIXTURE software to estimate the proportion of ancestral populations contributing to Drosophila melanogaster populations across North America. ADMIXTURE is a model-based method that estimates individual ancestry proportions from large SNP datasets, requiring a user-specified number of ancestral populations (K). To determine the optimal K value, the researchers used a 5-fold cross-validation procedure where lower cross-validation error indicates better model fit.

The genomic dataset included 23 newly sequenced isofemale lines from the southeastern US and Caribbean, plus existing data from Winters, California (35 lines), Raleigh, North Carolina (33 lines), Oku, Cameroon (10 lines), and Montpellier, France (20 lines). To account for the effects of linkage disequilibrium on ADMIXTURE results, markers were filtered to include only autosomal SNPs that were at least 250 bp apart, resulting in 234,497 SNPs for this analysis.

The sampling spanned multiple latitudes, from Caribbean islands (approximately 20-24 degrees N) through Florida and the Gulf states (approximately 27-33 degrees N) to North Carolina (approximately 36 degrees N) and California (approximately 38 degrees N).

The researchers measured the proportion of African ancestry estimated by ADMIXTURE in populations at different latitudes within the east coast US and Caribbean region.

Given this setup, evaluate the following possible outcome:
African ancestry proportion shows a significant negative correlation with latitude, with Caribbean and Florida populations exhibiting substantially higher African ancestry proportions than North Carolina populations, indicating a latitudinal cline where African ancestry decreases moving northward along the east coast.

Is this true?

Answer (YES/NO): YES